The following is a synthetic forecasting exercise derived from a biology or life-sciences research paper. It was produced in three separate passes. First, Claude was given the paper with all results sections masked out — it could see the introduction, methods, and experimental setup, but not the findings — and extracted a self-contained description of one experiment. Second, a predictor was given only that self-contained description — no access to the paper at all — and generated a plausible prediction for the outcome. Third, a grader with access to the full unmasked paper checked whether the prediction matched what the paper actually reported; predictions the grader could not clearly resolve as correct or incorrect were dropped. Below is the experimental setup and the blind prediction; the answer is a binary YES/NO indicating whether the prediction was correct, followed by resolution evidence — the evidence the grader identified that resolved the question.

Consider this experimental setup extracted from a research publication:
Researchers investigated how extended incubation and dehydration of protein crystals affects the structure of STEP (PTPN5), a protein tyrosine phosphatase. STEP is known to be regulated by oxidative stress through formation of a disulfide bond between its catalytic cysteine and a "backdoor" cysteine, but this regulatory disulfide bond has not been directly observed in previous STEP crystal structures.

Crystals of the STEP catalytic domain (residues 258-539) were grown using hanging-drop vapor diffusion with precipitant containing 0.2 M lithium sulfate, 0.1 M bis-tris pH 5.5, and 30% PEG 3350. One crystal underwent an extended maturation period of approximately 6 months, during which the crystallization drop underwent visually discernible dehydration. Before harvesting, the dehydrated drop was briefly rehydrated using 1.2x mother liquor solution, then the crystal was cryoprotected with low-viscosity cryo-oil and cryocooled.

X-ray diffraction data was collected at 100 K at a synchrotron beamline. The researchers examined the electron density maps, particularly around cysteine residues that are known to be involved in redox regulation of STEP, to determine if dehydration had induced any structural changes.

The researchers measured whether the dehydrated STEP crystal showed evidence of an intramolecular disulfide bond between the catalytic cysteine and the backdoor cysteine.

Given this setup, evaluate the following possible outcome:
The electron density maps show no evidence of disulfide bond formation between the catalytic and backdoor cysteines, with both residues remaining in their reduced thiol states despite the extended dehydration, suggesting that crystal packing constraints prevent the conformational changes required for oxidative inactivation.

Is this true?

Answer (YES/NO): NO